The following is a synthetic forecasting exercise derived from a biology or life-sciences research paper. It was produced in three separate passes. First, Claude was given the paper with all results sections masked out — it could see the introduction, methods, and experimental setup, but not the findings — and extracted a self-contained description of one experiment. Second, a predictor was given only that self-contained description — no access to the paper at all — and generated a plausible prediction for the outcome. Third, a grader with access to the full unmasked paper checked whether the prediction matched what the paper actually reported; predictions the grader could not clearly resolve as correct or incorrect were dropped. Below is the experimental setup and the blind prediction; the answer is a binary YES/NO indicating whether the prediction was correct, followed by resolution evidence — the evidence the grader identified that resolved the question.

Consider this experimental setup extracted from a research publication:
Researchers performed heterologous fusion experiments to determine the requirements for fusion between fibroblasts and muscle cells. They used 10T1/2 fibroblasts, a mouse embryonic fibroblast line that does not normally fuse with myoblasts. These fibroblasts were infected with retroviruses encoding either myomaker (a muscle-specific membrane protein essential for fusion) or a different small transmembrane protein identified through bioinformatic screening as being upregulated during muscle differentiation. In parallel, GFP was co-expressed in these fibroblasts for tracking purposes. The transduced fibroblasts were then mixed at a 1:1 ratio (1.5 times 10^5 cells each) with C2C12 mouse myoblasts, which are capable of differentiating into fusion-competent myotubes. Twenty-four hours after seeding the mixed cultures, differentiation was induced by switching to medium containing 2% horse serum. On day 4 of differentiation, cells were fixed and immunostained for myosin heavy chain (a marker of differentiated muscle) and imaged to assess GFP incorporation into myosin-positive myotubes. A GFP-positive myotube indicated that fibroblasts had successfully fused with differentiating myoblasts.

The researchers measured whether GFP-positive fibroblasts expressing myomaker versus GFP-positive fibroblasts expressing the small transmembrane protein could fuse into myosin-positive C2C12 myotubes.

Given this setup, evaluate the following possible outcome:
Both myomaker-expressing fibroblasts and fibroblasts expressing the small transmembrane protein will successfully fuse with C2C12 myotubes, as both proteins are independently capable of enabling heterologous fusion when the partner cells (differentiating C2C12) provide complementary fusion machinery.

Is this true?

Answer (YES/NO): NO